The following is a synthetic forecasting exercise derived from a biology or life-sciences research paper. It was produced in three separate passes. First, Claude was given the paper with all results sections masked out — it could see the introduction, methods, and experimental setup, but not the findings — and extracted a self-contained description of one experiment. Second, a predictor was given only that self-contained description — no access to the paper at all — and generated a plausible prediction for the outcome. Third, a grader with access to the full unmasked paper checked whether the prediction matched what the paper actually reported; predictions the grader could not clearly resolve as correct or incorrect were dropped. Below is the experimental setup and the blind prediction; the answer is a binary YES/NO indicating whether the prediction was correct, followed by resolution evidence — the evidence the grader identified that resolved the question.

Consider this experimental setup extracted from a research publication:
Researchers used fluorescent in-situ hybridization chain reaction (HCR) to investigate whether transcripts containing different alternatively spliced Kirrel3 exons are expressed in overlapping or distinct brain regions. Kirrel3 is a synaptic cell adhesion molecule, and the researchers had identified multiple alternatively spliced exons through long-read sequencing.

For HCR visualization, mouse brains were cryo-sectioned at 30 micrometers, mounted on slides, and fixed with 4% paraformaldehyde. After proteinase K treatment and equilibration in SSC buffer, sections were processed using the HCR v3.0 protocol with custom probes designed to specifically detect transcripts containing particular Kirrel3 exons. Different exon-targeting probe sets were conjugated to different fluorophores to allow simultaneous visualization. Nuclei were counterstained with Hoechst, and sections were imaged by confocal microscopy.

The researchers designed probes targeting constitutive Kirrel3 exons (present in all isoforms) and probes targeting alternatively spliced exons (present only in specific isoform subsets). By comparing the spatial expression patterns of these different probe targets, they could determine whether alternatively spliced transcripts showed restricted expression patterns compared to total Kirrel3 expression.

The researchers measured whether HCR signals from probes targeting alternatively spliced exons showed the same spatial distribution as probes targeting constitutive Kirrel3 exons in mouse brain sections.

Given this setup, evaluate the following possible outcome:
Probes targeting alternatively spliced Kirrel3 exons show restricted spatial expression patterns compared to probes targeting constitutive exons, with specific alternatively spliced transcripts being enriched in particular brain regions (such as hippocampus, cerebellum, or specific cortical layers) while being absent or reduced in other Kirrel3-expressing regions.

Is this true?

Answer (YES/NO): NO